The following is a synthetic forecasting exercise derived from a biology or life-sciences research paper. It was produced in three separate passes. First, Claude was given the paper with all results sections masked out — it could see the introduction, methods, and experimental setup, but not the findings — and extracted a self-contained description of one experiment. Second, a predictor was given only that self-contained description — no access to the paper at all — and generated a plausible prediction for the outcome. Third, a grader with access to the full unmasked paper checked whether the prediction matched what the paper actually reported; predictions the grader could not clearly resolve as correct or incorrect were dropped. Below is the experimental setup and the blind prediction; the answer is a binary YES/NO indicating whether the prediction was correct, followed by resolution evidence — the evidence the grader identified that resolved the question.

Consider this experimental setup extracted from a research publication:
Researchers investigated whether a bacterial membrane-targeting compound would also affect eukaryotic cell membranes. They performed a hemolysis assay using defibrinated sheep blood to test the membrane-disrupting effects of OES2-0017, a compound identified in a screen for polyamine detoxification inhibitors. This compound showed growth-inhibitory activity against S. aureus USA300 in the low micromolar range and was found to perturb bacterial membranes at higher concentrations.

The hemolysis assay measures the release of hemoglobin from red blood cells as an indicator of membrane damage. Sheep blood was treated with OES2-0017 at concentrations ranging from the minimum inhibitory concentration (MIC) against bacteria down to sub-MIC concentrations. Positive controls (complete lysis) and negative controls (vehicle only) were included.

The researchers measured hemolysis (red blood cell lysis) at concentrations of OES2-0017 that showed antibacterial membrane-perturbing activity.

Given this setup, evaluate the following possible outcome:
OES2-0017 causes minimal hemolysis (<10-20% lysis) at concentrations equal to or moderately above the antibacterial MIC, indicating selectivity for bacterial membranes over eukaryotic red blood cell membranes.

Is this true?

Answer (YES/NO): YES